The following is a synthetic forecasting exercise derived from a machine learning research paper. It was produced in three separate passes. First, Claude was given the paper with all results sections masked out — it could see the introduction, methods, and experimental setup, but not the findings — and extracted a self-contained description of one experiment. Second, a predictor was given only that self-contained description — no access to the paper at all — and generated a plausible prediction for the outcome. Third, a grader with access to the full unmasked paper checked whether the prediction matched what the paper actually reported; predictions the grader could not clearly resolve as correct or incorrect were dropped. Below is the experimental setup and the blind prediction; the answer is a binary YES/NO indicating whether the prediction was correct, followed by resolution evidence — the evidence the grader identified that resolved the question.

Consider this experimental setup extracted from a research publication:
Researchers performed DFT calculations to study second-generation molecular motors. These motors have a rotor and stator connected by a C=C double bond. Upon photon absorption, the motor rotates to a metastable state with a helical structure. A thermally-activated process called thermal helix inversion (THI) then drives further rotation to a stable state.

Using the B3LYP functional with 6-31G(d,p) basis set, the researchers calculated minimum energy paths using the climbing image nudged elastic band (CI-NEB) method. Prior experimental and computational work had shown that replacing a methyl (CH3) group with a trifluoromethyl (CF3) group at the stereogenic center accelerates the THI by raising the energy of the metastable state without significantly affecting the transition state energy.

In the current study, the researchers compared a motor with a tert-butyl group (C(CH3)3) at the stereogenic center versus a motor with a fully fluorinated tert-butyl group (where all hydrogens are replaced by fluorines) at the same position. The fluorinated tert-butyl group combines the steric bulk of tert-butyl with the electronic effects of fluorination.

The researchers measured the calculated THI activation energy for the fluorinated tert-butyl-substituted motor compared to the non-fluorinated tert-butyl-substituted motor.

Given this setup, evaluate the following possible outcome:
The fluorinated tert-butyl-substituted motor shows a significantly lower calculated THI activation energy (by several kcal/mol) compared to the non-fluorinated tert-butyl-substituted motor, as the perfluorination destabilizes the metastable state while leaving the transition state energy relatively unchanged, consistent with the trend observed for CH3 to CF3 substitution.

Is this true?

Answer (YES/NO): YES